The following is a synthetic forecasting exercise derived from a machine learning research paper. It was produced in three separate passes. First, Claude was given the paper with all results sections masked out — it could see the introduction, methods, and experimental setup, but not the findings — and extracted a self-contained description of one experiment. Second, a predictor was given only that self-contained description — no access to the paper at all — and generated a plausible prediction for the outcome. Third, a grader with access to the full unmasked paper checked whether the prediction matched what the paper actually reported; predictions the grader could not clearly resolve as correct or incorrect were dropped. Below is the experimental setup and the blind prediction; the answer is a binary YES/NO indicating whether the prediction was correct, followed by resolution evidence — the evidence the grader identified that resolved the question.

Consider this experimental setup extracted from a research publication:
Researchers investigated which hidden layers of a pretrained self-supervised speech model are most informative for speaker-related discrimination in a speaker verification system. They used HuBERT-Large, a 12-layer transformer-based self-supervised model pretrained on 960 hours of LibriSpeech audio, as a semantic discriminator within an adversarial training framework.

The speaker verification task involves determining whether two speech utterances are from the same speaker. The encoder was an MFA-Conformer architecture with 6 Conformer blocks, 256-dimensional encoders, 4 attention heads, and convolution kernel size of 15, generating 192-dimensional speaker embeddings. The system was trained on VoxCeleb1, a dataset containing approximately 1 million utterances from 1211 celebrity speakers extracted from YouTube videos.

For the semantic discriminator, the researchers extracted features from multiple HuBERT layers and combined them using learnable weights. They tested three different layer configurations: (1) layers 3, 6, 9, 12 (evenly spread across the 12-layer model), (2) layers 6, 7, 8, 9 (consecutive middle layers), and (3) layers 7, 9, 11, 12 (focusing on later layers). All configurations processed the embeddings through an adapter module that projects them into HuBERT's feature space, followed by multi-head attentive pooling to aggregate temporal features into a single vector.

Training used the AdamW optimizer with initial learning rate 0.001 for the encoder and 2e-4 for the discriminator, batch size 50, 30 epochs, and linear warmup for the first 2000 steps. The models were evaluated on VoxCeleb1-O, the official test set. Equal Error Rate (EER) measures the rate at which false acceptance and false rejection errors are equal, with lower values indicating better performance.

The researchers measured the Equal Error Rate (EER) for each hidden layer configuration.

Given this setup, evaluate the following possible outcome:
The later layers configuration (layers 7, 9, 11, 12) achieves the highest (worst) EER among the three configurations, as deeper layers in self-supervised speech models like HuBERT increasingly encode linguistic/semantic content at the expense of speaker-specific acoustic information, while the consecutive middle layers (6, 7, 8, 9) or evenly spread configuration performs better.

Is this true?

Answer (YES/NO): NO